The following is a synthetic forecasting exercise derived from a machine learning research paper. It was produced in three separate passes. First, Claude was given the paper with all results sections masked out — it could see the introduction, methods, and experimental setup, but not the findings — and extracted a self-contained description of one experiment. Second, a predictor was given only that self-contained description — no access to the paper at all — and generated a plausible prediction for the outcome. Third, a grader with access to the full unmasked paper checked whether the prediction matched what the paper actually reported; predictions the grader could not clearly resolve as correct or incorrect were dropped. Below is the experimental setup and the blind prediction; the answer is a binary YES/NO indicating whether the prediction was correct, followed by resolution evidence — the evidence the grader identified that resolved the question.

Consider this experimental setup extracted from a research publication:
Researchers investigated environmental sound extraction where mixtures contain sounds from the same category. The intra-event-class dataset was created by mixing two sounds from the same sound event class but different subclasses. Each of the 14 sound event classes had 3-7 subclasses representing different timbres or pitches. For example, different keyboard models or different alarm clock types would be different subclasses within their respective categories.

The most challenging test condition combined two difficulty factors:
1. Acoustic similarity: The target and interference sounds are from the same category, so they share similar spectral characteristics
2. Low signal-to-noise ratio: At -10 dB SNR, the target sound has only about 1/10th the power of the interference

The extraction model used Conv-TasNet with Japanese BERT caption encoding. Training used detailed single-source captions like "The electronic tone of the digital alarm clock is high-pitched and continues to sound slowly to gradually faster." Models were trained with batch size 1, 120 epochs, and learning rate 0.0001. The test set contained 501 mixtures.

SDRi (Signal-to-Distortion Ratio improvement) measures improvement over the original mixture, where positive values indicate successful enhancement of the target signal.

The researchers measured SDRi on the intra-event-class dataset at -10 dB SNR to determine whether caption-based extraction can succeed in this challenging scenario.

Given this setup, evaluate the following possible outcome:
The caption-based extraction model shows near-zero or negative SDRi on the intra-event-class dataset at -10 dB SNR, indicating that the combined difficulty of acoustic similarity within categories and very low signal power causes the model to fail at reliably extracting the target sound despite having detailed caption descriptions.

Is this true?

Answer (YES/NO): NO